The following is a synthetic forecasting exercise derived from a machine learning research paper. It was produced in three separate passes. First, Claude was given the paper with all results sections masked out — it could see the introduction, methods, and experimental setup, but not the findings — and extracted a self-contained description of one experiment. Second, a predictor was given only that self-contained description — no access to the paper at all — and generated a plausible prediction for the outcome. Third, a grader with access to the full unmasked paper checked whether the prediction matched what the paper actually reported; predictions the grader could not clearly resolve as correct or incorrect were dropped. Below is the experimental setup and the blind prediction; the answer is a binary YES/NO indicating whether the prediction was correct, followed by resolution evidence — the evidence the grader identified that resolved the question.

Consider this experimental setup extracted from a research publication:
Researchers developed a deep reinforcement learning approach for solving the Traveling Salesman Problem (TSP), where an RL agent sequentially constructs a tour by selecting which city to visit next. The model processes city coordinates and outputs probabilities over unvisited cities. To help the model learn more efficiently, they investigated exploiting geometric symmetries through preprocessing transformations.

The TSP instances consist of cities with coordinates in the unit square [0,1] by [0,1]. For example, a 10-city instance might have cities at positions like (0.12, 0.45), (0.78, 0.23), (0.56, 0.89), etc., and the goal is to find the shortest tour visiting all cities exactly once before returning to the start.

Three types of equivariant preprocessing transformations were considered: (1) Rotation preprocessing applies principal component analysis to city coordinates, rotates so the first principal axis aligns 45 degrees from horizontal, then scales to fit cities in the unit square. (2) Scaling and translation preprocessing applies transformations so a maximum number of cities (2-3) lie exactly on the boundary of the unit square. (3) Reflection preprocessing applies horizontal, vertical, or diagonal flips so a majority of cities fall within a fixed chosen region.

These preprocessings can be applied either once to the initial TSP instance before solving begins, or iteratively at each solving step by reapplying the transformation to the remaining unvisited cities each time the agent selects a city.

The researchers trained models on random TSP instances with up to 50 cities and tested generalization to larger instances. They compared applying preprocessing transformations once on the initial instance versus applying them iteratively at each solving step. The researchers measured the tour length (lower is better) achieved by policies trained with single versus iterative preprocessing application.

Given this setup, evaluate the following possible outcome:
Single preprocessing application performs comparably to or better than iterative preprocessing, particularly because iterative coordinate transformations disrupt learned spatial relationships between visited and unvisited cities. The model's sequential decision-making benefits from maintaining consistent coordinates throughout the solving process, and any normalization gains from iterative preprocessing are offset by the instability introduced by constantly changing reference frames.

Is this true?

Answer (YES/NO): NO